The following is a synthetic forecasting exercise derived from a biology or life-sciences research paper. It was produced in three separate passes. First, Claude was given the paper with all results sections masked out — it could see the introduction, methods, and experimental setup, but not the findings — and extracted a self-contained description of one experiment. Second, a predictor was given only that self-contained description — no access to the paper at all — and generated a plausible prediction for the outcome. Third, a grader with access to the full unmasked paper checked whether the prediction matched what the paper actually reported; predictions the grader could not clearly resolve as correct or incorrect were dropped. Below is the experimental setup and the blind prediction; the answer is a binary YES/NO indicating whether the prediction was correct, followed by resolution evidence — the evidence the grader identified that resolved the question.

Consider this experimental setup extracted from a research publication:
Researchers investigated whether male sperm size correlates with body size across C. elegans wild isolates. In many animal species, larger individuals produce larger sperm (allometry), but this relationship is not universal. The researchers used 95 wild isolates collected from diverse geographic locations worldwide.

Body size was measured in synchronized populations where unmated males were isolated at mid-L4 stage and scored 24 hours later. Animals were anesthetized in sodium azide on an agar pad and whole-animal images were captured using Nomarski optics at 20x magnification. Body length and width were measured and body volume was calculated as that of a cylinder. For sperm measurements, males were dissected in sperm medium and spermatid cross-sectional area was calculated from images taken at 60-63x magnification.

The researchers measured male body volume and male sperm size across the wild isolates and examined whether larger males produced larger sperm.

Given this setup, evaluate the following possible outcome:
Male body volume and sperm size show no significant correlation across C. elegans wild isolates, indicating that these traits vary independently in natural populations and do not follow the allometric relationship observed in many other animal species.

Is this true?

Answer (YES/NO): YES